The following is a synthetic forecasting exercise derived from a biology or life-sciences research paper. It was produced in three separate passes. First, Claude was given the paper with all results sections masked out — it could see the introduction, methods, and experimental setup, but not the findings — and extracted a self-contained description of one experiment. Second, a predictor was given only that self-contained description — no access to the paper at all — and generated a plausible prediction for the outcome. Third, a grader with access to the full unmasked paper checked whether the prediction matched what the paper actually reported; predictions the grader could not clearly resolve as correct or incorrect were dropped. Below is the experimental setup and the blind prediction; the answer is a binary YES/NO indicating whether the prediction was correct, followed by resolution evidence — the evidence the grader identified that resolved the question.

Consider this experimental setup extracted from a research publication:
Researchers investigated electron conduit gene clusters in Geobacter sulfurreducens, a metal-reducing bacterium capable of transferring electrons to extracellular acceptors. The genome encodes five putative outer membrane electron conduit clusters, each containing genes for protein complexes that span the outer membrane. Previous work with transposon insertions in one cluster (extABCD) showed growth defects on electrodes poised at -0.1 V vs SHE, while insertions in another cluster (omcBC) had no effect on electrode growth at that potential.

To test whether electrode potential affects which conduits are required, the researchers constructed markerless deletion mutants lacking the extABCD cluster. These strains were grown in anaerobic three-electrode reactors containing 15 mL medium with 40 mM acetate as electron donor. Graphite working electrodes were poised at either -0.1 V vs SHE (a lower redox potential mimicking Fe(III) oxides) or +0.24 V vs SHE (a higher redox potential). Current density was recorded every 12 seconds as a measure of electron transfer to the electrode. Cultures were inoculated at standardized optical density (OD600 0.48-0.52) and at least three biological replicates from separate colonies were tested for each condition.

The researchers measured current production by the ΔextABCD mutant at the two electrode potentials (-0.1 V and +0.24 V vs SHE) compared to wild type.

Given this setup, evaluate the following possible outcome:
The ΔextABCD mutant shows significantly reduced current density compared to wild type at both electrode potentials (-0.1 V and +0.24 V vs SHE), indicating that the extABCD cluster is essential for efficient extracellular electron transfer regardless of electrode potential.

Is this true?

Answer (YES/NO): YES